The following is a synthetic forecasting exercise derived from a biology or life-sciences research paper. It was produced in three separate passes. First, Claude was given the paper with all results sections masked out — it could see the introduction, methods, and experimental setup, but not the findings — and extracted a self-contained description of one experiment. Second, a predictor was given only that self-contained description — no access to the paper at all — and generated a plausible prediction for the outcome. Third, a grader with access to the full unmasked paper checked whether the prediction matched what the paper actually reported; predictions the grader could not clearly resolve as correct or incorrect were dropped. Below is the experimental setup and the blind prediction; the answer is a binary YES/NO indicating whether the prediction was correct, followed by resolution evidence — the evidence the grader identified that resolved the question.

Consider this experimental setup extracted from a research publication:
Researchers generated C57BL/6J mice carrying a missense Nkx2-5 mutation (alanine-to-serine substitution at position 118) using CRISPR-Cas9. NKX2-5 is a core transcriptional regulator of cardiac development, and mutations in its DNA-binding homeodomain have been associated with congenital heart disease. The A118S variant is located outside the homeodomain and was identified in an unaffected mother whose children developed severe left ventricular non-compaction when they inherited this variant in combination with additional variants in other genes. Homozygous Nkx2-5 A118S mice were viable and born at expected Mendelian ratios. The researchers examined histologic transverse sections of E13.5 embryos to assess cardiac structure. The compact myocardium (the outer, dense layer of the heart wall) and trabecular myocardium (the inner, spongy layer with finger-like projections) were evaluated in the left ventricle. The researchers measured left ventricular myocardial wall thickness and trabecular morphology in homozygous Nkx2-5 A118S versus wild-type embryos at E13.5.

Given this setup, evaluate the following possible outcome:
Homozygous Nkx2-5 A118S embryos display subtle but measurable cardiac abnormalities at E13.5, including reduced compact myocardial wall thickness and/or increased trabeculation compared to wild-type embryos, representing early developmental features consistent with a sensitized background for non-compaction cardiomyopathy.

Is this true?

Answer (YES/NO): YES